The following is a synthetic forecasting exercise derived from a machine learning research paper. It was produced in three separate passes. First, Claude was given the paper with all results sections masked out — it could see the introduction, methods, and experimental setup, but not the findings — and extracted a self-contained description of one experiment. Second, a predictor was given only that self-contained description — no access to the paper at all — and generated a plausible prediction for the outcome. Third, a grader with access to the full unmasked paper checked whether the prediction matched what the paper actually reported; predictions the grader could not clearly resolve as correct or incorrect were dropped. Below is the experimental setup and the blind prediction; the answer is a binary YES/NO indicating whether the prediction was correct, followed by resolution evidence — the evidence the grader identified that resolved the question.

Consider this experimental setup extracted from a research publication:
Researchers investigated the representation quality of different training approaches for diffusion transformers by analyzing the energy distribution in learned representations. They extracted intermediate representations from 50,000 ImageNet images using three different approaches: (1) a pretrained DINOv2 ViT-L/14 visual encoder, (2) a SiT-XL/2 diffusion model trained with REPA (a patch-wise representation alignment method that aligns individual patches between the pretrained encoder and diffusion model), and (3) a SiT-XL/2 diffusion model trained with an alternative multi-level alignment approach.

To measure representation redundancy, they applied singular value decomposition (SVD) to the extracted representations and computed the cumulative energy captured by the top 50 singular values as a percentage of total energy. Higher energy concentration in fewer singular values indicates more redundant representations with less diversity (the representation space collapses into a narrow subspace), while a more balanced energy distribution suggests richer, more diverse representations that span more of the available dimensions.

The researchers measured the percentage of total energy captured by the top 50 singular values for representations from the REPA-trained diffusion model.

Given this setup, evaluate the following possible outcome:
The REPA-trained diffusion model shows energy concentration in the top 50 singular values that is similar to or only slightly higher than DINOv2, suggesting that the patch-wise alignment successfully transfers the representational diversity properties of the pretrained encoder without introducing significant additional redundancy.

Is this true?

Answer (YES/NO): NO